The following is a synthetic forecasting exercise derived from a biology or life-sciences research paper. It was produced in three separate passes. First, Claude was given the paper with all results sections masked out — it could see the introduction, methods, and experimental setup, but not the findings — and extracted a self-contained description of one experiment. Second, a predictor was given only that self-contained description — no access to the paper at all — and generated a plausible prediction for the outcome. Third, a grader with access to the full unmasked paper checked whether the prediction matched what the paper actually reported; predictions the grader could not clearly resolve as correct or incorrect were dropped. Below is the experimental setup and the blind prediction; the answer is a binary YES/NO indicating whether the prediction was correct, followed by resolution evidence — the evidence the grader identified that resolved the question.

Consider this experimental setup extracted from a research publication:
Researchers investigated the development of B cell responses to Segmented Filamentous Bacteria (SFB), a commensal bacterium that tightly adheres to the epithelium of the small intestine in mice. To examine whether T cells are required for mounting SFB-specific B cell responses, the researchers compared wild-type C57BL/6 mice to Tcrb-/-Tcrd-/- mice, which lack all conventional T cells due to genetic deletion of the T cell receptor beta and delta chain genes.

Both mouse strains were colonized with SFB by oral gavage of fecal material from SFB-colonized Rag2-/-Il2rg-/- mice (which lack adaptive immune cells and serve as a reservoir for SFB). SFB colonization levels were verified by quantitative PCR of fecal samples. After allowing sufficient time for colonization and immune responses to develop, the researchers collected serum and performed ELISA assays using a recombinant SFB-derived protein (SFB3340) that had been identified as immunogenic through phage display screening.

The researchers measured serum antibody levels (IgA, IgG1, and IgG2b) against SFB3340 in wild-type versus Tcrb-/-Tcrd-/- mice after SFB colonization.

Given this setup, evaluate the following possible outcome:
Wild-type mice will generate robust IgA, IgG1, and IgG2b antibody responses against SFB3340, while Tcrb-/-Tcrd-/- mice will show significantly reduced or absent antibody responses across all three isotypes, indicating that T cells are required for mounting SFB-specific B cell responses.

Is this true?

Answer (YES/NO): YES